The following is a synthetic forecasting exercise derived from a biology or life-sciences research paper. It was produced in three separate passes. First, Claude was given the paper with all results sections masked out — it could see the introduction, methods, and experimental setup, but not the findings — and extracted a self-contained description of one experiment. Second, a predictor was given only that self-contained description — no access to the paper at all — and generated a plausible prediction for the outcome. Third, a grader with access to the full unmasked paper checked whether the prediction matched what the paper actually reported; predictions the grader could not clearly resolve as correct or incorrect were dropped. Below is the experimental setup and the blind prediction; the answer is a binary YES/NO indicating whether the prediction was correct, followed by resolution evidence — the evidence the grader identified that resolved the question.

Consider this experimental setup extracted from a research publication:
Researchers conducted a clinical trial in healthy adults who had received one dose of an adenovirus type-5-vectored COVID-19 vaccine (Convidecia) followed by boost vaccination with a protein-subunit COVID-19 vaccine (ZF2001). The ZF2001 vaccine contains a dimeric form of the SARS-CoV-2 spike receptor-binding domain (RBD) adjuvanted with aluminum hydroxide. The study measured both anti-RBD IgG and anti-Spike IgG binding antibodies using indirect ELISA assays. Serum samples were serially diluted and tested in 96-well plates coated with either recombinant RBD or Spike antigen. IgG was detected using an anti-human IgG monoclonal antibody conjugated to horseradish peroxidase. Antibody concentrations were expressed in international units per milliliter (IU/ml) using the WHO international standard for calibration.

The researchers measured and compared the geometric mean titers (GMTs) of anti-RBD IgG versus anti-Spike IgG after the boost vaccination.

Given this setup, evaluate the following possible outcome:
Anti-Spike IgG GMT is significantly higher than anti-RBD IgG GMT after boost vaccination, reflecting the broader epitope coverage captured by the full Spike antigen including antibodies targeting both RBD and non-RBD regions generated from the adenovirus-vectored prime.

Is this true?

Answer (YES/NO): NO